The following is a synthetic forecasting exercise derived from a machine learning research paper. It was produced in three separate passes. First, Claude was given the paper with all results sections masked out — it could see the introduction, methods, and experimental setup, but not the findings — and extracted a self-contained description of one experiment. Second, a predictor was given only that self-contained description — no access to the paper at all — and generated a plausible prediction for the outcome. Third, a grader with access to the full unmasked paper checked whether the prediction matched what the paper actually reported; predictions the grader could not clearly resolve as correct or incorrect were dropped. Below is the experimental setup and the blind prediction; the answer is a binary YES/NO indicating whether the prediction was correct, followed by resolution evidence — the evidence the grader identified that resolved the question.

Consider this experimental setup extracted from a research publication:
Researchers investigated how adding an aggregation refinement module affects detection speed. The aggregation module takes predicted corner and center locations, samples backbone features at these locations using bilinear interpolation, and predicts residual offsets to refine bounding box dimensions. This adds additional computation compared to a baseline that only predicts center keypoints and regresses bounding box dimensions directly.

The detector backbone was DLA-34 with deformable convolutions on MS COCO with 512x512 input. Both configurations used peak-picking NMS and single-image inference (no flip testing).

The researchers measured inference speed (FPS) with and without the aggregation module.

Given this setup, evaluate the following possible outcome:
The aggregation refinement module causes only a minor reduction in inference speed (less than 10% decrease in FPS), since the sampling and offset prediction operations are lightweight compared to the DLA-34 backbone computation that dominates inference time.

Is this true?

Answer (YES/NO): YES